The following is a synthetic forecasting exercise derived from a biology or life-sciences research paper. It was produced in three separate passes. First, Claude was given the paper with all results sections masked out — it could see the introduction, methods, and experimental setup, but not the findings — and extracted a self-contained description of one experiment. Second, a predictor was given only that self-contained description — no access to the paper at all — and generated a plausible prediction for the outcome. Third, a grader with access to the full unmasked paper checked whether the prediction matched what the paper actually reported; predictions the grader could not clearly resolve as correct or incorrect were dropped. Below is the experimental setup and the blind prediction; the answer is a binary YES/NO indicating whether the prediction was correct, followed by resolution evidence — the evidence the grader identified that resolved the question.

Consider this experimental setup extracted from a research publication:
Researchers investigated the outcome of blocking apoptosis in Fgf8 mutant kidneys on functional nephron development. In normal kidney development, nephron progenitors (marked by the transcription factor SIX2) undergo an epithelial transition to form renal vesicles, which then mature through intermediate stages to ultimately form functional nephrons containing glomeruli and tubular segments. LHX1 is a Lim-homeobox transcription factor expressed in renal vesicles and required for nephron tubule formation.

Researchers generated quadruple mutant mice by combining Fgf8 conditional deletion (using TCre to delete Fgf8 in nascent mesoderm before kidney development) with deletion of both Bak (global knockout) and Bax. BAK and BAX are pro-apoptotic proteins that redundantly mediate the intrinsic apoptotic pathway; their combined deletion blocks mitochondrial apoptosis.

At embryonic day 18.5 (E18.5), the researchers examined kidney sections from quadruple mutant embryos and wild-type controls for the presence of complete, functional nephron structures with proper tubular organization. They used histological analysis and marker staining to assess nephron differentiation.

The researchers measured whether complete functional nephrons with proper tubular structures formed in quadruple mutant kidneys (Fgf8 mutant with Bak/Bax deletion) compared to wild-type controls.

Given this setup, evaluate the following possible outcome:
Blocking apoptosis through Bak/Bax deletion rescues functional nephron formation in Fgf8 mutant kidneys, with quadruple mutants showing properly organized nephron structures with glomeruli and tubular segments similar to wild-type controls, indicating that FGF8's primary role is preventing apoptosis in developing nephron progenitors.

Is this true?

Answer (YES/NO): NO